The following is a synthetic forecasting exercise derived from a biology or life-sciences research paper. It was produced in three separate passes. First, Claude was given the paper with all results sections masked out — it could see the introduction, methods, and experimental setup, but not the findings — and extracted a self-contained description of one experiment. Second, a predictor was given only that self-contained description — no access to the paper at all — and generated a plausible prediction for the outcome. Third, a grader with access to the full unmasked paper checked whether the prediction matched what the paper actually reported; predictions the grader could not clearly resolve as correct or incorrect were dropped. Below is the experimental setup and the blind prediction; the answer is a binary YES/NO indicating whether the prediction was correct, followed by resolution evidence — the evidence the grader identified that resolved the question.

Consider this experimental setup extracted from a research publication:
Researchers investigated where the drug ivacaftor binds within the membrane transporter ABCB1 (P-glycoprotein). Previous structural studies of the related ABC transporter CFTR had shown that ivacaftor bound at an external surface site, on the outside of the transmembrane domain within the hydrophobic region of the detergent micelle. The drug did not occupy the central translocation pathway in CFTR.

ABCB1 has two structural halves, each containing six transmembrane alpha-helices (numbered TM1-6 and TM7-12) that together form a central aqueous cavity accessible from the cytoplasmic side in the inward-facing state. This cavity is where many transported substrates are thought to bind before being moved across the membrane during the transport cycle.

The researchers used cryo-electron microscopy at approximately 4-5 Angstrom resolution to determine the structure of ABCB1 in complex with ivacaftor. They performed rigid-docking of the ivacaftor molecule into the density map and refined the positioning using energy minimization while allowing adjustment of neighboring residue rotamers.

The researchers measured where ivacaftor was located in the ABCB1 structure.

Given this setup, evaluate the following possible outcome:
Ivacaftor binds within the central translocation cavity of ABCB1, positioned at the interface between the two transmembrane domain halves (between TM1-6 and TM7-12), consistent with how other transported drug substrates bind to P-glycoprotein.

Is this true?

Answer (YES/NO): YES